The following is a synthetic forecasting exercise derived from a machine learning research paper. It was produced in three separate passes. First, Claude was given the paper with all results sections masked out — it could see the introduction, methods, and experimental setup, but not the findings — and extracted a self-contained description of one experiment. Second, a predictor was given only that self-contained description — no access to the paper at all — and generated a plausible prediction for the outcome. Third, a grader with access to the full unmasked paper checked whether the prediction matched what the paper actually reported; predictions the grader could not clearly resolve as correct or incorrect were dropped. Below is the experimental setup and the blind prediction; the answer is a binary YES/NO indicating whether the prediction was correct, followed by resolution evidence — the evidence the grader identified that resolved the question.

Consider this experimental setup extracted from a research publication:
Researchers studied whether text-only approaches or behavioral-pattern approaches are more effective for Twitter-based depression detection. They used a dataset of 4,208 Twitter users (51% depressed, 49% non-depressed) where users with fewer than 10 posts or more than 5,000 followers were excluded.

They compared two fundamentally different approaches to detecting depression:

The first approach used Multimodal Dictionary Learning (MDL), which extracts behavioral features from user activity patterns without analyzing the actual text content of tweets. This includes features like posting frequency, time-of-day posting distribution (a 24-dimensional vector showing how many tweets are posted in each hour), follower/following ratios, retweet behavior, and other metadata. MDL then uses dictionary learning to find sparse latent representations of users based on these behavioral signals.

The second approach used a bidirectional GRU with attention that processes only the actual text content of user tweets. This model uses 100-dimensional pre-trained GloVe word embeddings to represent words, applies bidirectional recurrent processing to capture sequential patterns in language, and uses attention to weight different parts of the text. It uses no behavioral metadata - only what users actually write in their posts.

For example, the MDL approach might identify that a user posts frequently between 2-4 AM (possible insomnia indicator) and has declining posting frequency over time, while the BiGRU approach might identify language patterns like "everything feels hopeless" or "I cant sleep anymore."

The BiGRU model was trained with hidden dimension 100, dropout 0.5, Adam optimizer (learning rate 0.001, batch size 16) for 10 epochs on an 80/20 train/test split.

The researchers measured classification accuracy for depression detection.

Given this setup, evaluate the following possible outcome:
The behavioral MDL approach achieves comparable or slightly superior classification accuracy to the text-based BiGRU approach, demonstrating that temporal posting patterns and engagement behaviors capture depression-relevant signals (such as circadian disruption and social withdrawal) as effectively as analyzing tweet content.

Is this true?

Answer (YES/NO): YES